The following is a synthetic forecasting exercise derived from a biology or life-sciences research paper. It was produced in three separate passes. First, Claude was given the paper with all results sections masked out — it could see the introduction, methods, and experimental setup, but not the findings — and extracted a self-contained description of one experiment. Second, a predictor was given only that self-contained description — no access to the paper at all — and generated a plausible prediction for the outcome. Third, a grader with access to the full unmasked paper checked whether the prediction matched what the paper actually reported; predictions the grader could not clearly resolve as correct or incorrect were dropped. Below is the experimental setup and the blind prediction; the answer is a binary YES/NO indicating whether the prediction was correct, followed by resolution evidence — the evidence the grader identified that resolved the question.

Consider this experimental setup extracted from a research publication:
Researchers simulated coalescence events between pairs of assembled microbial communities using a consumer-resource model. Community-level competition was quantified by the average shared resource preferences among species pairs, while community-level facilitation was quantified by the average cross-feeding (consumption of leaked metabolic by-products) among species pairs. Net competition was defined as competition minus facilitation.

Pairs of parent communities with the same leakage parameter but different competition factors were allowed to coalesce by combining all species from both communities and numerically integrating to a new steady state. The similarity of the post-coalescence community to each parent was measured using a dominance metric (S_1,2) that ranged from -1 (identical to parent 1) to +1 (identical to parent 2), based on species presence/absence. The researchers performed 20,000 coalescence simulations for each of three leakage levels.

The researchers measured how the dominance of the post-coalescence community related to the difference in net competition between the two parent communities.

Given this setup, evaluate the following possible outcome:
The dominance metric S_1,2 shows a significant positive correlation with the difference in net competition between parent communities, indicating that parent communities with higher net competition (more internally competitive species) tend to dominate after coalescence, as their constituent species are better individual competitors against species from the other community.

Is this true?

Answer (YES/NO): NO